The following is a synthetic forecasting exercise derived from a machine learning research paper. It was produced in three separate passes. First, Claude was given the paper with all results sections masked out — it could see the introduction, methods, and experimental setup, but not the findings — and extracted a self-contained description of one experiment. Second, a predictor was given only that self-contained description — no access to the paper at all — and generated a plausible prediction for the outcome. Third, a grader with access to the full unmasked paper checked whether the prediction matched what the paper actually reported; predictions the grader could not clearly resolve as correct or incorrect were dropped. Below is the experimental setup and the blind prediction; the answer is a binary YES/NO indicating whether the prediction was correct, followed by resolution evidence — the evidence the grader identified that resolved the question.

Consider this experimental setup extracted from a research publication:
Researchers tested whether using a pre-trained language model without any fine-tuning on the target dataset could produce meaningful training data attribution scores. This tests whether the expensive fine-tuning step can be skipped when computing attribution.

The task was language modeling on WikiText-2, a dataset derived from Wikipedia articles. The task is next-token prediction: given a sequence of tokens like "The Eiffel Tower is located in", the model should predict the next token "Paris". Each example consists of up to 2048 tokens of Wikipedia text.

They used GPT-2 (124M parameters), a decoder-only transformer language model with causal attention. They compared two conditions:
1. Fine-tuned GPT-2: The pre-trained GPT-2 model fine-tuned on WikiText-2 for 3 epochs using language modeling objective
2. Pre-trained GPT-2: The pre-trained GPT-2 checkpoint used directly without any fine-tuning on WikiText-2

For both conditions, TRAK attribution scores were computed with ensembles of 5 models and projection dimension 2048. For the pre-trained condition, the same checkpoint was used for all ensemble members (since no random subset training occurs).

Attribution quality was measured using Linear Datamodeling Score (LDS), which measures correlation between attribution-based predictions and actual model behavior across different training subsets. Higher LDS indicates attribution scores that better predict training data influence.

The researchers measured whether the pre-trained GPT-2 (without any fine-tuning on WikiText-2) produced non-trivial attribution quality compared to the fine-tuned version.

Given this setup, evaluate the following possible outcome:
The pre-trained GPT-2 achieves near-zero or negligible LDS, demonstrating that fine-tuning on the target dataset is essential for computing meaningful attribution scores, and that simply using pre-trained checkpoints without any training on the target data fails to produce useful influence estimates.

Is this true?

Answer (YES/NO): NO